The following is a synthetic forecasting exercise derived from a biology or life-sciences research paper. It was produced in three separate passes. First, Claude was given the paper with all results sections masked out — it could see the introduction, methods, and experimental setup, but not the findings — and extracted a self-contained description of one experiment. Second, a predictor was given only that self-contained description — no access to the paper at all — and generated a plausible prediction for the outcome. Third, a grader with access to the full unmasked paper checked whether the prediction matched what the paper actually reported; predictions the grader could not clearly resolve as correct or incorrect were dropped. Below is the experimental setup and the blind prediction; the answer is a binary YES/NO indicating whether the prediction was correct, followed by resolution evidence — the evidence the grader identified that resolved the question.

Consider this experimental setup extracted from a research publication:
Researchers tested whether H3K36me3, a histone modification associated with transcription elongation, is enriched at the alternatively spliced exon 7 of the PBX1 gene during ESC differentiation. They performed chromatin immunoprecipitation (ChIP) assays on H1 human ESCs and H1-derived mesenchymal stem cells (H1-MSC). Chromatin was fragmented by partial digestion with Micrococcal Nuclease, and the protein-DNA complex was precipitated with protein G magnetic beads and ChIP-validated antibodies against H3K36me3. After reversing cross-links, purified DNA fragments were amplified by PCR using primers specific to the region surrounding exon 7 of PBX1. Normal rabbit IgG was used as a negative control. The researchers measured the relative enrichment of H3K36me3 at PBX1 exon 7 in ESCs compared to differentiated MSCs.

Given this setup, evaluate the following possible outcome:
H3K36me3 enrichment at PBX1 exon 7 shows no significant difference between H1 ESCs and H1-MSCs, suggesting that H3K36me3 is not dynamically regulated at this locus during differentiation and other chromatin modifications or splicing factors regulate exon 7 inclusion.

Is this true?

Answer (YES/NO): NO